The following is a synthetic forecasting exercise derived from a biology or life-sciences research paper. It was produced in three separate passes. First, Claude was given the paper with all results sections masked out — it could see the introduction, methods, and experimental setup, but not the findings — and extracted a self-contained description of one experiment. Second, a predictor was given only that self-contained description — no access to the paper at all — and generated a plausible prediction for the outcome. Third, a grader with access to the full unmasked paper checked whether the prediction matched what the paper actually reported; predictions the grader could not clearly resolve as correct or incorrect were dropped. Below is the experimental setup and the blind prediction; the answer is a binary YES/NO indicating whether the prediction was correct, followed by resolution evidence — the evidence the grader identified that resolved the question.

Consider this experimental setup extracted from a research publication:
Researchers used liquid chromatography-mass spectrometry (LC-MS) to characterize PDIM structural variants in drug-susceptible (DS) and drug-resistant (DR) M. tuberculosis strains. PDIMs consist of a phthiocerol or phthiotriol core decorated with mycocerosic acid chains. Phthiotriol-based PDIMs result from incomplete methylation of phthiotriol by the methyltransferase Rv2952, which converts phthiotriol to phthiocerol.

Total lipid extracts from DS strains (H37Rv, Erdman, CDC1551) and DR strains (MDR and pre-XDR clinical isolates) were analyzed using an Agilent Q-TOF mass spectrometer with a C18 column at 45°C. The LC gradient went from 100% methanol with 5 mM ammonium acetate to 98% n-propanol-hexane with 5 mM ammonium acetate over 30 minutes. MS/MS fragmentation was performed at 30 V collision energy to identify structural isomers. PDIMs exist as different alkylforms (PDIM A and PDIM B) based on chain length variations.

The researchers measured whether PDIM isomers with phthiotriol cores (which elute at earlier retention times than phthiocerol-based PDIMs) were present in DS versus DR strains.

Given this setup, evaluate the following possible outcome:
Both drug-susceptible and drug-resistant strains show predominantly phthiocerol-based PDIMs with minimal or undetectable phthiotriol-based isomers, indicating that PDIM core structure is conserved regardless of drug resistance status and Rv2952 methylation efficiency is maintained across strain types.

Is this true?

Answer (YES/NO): NO